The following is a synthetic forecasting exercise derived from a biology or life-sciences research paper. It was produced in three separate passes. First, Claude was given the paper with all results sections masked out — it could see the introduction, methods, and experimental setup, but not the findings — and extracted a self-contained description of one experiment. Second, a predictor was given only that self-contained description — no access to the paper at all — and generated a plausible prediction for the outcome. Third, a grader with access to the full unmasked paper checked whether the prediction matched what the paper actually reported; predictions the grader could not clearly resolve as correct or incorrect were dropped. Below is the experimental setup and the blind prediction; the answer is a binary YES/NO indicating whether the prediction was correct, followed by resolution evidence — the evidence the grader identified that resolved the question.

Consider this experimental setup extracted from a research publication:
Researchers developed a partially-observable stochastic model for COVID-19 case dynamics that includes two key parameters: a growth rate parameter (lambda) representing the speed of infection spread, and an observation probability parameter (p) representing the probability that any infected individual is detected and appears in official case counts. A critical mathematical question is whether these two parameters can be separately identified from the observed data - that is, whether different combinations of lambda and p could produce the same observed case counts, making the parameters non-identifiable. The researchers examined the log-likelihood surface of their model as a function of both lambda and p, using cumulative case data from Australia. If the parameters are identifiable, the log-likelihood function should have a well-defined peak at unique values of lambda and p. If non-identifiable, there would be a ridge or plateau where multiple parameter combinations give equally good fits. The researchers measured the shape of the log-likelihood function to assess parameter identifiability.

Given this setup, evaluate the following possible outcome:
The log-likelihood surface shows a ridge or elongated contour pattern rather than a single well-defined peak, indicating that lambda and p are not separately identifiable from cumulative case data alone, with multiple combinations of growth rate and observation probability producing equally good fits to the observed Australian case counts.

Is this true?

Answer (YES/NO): NO